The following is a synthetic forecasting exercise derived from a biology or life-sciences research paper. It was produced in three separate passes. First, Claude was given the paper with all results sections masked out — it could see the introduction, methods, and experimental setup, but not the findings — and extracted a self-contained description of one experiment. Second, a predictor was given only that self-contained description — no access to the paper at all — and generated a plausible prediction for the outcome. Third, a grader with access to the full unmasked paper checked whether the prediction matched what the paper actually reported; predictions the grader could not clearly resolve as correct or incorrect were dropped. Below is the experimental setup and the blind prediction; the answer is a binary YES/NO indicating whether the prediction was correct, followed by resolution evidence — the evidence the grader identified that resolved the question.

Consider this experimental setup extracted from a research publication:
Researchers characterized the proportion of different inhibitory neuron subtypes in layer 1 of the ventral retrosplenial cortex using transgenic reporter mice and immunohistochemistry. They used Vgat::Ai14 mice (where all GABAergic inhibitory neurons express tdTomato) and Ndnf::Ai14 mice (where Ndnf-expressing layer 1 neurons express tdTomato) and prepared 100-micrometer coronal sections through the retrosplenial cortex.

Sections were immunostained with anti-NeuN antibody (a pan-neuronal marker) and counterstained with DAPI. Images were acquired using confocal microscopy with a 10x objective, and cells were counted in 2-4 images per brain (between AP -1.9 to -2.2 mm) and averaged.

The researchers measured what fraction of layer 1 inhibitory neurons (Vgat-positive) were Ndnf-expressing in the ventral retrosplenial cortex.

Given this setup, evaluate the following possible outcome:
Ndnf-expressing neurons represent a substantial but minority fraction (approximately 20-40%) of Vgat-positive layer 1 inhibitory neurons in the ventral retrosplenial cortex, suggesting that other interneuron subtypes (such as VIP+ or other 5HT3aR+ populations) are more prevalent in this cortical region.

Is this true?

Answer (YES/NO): NO